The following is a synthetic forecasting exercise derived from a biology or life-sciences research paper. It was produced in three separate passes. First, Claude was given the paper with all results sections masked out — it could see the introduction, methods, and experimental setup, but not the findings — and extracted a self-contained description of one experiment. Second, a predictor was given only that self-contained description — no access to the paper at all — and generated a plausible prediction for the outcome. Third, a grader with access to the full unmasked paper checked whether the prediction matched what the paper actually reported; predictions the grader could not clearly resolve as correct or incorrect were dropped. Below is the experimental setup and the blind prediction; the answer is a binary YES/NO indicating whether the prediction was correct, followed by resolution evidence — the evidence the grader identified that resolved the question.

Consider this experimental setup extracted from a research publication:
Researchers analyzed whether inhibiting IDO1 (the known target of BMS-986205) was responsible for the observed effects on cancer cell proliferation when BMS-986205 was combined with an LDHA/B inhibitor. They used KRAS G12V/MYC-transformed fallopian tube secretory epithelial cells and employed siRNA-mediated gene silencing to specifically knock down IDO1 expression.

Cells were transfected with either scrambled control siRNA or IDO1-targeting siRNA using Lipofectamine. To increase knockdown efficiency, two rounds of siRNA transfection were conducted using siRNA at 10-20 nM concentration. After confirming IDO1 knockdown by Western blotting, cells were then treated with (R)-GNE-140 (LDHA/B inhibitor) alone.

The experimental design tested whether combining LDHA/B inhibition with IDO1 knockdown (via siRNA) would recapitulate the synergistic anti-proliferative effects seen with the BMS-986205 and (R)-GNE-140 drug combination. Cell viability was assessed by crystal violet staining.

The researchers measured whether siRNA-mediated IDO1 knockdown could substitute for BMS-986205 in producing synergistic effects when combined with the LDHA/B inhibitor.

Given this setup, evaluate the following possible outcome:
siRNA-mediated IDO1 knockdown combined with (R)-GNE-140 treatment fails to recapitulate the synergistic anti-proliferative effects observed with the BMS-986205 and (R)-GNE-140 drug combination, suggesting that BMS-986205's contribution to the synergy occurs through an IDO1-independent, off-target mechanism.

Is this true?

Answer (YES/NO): YES